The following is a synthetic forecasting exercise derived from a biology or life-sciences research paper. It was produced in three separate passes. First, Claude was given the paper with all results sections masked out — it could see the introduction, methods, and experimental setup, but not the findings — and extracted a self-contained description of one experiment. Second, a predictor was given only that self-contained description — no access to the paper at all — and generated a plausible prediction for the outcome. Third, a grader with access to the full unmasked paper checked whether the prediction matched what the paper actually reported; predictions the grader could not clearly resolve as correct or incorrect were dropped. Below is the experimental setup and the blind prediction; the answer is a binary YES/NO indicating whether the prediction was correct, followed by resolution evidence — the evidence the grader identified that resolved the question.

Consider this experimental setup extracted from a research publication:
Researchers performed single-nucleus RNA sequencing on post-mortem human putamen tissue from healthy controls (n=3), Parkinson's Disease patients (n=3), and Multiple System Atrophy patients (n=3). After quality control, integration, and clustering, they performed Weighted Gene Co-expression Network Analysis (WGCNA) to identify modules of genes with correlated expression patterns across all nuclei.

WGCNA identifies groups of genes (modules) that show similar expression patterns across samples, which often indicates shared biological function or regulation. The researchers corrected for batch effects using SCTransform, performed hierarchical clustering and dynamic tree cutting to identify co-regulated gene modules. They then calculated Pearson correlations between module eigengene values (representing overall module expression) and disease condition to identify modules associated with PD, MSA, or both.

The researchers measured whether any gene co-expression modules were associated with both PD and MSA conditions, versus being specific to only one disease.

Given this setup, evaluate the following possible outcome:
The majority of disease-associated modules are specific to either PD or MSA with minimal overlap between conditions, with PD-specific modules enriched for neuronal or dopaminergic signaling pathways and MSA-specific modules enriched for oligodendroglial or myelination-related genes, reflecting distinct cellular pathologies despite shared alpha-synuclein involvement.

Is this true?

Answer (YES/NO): NO